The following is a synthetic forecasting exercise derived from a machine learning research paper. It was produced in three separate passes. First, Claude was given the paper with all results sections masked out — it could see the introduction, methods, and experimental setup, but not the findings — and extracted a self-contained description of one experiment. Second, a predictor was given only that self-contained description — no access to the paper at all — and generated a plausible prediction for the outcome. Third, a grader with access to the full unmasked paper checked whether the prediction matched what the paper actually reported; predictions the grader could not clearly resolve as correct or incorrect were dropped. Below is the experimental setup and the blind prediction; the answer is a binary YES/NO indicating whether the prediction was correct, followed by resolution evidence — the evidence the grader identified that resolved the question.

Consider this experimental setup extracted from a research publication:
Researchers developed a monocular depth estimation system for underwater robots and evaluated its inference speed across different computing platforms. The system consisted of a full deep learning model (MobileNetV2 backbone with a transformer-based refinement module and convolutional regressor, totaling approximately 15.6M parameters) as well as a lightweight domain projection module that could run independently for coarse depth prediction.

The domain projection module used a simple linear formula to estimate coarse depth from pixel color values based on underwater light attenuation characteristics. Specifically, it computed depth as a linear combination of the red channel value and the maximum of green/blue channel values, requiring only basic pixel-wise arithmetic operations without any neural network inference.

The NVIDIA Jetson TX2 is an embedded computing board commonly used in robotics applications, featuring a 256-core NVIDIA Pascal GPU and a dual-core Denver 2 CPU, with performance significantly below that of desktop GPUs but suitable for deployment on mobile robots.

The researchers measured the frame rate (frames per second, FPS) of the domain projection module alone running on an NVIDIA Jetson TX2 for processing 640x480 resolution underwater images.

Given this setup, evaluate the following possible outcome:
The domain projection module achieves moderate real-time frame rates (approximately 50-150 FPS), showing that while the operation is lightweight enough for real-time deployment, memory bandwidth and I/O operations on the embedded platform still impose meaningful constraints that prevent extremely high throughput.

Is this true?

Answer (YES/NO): YES